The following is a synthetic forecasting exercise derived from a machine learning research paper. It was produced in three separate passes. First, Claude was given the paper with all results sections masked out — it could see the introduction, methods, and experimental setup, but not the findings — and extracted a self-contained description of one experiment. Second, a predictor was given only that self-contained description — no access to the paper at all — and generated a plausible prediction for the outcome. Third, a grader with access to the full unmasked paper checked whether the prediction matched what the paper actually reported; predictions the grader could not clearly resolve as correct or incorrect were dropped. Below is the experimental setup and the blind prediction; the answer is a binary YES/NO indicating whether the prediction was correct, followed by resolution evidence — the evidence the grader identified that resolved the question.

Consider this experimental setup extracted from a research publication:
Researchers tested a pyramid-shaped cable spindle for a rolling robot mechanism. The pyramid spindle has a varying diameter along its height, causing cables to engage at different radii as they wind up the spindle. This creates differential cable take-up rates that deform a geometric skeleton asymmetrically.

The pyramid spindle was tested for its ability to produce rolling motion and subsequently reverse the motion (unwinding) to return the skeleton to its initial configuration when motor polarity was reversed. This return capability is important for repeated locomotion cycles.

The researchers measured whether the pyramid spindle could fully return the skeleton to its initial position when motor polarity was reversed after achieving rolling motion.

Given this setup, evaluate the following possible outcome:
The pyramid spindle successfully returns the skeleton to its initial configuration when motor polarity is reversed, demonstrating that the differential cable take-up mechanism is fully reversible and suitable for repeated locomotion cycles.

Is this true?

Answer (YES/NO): NO